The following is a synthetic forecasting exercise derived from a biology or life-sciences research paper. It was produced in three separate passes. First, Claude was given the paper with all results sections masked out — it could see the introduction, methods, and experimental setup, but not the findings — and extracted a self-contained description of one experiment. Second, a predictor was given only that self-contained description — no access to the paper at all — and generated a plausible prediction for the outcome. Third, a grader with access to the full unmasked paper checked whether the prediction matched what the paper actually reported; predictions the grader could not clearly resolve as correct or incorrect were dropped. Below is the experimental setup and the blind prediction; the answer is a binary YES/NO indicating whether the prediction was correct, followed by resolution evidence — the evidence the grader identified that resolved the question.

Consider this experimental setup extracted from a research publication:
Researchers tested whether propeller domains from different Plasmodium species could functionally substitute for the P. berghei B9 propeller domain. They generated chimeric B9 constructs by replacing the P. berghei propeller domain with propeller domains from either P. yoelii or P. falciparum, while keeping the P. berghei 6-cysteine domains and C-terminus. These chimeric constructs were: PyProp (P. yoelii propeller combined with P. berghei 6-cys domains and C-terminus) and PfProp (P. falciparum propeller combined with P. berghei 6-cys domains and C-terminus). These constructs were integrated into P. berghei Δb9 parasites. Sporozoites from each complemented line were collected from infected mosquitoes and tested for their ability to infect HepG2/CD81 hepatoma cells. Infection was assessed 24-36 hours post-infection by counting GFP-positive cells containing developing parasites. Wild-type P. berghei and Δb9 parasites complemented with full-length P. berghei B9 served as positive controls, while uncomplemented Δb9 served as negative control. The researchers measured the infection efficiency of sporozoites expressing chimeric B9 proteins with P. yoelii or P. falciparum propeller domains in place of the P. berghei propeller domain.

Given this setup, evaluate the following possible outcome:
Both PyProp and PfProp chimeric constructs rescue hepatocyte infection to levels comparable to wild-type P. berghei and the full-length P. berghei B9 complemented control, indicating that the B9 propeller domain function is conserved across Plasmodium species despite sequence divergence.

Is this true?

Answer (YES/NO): NO